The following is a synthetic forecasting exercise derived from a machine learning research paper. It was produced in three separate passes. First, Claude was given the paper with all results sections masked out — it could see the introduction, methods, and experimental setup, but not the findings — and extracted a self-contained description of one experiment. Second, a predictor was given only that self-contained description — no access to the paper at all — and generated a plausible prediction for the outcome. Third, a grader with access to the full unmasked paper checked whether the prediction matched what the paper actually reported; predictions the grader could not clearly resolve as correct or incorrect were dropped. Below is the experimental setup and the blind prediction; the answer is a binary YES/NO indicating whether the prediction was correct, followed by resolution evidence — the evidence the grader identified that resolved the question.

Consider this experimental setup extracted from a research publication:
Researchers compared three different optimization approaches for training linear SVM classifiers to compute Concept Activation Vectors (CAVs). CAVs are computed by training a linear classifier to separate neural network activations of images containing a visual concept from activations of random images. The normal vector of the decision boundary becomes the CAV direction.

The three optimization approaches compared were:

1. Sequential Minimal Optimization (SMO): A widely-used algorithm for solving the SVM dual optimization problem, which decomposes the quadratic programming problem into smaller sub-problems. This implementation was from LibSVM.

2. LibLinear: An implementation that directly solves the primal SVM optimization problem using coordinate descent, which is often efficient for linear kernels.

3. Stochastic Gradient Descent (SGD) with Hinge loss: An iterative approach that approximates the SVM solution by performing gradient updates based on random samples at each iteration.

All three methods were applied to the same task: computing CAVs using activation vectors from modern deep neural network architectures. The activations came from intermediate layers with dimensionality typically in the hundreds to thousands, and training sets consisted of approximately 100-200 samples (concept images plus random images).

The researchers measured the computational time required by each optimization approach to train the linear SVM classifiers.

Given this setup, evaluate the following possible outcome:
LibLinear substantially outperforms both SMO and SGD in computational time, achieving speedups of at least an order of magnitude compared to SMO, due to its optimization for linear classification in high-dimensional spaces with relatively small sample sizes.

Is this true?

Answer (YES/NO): NO